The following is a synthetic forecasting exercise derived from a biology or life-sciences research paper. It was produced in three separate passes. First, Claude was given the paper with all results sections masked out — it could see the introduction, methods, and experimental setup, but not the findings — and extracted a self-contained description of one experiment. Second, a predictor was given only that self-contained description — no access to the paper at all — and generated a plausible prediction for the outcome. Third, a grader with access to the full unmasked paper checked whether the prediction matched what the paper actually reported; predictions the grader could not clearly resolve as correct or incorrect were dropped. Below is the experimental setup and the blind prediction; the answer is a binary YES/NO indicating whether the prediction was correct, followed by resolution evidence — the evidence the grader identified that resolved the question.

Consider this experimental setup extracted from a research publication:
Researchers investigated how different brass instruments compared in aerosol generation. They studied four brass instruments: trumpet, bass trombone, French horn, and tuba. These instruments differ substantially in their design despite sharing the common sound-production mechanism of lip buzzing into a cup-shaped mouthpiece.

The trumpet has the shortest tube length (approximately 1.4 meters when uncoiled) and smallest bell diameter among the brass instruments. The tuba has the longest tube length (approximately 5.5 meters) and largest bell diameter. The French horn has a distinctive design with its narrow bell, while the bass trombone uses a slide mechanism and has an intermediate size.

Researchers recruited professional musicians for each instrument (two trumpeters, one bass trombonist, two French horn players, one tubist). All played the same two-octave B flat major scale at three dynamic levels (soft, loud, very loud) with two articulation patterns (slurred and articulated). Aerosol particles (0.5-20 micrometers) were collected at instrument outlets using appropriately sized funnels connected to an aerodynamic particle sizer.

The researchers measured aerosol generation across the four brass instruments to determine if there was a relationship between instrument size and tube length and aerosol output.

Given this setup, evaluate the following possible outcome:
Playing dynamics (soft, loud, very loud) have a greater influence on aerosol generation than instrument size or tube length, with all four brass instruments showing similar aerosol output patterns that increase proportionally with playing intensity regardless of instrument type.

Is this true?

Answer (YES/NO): NO